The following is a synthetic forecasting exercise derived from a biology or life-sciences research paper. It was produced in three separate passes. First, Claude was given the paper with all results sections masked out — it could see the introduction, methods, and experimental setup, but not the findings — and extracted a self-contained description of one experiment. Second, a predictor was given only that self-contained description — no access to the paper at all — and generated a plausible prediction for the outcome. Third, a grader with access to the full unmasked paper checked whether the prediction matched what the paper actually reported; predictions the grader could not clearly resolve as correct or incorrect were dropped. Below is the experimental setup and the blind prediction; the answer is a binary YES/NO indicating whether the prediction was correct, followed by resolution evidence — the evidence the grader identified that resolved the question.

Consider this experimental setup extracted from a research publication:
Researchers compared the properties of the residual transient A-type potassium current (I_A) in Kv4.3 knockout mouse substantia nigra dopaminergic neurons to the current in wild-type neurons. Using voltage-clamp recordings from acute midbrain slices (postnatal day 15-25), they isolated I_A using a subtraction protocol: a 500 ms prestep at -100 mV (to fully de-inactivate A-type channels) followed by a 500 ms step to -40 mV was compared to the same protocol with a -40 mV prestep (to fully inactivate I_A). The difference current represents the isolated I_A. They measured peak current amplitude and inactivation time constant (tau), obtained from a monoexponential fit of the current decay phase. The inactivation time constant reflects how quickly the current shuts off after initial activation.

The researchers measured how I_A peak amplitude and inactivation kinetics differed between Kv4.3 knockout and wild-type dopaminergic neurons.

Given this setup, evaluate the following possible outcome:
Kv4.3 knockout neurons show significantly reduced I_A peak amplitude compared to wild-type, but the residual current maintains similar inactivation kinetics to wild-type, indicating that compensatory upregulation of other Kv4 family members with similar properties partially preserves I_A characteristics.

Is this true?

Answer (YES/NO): NO